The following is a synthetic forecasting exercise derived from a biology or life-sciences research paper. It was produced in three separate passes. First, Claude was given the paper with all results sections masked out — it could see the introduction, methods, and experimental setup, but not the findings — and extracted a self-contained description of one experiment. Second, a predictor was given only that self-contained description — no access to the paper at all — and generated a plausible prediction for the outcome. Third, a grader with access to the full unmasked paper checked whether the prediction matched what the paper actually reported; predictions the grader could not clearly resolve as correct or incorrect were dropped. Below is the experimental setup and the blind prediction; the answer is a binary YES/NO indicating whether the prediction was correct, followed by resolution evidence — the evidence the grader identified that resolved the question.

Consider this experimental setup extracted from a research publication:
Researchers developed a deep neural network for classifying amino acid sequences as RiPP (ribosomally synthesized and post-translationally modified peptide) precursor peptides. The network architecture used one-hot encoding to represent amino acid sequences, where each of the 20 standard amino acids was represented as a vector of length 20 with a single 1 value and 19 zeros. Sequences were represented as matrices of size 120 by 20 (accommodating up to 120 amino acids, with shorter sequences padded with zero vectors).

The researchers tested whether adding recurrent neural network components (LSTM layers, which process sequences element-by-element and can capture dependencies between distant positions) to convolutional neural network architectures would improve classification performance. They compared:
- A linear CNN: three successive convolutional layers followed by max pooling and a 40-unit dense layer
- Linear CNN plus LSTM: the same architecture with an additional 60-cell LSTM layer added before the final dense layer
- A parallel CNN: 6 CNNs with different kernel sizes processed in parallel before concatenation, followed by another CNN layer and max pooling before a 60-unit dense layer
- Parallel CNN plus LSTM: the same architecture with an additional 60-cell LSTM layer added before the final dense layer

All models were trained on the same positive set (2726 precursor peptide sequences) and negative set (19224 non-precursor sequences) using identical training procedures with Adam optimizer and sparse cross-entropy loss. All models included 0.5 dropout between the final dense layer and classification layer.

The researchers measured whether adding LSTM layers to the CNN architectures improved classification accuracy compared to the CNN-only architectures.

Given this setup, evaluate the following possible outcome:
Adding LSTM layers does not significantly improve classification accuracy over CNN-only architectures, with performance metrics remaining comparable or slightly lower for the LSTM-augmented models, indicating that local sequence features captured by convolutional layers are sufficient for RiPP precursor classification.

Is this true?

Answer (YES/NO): YES